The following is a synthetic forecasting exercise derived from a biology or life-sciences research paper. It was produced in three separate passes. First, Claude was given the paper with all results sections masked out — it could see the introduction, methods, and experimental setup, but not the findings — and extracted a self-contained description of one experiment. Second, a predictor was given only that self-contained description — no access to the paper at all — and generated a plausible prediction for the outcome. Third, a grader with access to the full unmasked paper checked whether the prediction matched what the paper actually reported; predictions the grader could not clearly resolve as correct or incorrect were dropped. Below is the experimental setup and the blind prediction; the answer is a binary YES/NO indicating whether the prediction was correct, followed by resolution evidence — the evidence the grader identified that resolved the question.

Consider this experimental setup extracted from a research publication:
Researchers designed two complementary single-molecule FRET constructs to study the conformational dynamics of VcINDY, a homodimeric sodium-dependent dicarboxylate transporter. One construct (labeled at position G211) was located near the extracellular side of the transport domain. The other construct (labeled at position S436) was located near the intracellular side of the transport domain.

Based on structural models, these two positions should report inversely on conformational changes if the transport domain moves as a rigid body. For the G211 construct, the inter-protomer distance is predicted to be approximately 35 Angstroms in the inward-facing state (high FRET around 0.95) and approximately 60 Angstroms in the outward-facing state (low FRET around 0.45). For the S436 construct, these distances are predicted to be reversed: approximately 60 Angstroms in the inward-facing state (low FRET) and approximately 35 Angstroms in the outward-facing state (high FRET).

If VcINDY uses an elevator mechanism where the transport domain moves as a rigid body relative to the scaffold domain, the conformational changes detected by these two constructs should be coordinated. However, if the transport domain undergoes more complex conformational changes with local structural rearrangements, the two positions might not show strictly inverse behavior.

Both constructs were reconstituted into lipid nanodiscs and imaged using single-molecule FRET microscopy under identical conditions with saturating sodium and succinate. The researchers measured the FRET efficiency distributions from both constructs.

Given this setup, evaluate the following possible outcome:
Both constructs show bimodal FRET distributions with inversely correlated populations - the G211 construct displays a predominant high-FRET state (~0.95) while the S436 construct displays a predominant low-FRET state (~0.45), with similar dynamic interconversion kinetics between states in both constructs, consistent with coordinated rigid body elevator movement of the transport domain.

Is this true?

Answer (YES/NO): NO